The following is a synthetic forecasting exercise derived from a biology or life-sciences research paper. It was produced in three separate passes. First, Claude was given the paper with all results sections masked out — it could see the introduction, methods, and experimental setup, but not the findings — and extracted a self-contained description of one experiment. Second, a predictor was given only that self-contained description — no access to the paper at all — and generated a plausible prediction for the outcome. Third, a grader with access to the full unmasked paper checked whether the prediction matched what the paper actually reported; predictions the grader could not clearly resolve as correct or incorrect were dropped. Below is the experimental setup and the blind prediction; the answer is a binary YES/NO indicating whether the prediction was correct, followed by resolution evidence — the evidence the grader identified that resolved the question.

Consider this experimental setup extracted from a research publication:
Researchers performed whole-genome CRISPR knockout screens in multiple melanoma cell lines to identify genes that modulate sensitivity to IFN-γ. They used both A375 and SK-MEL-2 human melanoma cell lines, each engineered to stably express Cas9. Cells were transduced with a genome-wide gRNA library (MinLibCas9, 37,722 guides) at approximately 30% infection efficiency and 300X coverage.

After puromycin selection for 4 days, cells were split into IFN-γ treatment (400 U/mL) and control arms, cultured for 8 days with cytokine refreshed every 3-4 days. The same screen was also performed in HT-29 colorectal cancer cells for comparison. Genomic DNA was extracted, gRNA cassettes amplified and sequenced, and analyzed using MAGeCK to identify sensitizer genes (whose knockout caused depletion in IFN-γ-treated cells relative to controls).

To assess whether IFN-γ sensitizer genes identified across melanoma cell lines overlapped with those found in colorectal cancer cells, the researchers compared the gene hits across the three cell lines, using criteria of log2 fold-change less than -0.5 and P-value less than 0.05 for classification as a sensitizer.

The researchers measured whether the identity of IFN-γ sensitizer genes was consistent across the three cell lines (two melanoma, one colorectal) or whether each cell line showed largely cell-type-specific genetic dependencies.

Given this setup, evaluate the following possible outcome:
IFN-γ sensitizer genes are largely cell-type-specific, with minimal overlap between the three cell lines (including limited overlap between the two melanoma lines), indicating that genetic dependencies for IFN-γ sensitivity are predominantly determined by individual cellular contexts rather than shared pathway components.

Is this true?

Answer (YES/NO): NO